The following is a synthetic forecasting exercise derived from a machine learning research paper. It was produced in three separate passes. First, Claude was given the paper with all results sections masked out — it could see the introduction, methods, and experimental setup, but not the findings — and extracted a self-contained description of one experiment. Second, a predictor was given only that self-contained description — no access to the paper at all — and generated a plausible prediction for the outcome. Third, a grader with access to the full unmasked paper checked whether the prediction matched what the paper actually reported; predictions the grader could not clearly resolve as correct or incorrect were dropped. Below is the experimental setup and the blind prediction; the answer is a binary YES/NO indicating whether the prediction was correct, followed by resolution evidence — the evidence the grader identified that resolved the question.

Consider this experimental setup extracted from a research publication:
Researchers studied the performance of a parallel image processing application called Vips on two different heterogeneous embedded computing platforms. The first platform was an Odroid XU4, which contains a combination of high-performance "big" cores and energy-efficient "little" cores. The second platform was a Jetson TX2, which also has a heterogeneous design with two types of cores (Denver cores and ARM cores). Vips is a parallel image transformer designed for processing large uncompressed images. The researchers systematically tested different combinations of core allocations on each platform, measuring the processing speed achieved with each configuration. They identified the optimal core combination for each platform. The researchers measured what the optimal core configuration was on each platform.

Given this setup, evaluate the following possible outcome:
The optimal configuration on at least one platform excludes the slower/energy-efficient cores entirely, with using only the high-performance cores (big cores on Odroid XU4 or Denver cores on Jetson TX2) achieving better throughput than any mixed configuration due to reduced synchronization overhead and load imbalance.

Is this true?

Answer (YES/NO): NO